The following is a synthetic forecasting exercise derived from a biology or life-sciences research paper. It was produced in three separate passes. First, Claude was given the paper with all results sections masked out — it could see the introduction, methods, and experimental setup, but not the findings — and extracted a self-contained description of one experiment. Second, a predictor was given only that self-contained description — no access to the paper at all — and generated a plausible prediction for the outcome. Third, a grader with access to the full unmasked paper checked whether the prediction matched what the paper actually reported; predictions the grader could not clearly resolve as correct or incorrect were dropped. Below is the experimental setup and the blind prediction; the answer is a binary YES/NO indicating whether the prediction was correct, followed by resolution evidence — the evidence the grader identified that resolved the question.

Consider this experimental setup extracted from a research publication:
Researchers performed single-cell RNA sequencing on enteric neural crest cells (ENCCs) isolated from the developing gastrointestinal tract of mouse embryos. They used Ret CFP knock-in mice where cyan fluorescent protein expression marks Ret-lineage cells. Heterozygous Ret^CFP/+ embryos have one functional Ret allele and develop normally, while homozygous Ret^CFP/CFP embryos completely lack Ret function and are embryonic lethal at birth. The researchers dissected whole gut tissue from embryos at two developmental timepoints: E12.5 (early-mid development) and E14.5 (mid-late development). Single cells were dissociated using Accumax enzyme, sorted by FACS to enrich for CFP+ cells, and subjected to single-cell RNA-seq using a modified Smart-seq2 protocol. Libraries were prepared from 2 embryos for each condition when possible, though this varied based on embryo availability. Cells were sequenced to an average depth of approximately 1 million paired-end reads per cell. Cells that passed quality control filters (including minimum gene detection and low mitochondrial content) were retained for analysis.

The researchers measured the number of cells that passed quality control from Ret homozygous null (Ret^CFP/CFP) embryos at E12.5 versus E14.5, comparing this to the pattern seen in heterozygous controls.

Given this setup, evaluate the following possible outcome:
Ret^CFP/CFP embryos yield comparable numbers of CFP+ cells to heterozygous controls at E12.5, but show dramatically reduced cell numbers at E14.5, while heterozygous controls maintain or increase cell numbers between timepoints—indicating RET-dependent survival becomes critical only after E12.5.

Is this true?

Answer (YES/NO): YES